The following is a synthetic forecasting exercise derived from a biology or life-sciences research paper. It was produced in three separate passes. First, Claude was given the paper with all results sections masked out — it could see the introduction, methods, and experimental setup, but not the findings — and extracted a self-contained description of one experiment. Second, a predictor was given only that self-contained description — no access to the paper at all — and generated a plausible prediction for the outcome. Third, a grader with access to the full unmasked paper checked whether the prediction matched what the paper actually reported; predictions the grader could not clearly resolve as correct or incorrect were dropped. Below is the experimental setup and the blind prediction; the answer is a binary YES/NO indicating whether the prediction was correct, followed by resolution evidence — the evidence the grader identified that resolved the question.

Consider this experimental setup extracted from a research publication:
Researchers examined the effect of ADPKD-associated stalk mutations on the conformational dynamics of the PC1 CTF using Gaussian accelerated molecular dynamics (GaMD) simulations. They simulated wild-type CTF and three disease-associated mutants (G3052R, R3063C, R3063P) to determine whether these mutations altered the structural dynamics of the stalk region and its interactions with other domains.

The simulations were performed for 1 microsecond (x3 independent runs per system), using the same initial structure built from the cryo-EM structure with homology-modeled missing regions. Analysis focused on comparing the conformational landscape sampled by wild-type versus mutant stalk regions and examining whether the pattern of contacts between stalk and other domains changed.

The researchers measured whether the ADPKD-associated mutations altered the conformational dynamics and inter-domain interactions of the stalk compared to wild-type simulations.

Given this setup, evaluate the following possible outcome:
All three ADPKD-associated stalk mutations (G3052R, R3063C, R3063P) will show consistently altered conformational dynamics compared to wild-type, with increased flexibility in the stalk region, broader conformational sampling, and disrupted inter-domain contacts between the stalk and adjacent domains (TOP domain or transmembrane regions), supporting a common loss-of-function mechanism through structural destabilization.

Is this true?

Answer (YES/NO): NO